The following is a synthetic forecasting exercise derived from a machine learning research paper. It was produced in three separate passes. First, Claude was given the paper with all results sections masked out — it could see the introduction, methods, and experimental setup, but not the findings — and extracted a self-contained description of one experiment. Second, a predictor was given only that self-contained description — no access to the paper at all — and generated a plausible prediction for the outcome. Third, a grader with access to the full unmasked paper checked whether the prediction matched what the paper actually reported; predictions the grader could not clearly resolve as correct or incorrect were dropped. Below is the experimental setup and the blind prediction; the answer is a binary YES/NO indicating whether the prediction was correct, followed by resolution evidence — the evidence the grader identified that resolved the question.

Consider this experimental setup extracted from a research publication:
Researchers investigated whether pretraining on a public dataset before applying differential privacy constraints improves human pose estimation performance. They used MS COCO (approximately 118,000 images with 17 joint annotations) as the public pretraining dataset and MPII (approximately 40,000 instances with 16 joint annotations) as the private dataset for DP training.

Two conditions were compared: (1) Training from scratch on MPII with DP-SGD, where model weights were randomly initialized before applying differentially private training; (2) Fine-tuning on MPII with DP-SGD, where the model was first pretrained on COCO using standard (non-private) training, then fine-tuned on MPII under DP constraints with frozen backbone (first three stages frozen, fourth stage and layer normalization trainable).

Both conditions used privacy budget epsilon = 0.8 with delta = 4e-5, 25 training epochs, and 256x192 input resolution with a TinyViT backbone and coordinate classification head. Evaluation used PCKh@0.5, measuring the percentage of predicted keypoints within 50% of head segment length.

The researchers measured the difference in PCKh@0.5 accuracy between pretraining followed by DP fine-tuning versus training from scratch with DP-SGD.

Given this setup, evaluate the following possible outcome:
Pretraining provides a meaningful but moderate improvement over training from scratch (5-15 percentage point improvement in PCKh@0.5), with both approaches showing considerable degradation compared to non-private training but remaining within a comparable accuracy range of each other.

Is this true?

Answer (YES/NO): NO